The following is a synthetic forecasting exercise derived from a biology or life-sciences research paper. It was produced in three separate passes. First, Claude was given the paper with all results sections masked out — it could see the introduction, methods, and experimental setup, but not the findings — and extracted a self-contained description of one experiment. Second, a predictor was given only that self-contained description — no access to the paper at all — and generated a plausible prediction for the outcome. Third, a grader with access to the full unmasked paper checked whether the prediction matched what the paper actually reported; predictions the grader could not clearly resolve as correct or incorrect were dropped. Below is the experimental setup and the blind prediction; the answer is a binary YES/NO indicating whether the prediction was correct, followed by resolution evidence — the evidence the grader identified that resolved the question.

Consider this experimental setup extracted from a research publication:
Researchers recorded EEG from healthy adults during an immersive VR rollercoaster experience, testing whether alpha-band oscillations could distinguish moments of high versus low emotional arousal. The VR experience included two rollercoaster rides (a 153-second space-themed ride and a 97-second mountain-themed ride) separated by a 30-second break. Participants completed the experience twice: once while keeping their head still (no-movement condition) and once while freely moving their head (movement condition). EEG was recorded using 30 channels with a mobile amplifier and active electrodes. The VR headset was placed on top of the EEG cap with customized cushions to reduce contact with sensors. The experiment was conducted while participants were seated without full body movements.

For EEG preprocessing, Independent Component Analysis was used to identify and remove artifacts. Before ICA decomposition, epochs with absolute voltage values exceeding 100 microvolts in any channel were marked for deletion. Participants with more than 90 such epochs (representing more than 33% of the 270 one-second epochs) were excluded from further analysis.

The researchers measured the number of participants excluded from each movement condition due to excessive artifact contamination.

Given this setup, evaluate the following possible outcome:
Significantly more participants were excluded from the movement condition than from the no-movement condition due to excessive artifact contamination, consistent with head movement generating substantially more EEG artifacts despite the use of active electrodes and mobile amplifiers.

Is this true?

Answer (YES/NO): YES